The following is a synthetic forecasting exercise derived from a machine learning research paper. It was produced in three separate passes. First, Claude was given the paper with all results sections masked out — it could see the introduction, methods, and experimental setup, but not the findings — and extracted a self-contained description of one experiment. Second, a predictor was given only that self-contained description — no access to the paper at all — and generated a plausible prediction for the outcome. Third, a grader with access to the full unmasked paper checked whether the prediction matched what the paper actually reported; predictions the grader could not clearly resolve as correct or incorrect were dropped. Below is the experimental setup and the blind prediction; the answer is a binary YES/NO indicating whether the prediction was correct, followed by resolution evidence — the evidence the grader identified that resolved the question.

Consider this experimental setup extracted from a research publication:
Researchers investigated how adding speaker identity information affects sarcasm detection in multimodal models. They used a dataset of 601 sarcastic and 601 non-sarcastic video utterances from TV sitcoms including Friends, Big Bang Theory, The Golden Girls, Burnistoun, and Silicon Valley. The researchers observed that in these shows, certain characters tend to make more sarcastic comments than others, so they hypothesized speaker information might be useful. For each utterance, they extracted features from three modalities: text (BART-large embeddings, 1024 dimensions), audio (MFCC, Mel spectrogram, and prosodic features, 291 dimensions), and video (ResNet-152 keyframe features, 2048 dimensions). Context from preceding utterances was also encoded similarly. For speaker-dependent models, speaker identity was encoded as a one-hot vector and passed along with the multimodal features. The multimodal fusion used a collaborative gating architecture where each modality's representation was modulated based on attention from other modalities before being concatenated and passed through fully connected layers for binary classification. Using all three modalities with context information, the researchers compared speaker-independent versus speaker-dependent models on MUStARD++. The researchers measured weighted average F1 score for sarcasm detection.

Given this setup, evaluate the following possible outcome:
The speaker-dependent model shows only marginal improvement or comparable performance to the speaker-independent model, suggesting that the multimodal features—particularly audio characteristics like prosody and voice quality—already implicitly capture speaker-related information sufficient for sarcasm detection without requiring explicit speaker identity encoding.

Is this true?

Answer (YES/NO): YES